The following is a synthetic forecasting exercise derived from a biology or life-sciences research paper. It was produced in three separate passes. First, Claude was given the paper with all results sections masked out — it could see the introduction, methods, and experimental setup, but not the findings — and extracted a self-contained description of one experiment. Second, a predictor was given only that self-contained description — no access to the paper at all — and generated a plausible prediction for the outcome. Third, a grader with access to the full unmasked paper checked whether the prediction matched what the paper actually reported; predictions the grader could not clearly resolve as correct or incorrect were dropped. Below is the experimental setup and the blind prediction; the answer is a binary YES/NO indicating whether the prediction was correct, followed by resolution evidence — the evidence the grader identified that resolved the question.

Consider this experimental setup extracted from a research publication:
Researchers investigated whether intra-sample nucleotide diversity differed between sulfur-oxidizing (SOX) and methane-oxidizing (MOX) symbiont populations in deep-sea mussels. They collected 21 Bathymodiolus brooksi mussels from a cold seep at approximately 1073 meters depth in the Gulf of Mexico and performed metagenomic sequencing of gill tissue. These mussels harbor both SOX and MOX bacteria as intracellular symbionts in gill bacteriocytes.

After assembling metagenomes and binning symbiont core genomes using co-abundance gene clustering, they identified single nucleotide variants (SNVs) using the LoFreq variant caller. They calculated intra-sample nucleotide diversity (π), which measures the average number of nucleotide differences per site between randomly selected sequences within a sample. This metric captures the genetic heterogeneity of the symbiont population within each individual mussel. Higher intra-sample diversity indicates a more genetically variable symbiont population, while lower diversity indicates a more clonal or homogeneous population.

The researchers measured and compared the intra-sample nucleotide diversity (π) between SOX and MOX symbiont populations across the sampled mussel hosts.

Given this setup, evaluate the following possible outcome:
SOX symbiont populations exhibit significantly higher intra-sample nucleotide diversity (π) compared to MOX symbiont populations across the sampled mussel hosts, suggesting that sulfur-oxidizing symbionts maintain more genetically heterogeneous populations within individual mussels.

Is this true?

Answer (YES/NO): YES